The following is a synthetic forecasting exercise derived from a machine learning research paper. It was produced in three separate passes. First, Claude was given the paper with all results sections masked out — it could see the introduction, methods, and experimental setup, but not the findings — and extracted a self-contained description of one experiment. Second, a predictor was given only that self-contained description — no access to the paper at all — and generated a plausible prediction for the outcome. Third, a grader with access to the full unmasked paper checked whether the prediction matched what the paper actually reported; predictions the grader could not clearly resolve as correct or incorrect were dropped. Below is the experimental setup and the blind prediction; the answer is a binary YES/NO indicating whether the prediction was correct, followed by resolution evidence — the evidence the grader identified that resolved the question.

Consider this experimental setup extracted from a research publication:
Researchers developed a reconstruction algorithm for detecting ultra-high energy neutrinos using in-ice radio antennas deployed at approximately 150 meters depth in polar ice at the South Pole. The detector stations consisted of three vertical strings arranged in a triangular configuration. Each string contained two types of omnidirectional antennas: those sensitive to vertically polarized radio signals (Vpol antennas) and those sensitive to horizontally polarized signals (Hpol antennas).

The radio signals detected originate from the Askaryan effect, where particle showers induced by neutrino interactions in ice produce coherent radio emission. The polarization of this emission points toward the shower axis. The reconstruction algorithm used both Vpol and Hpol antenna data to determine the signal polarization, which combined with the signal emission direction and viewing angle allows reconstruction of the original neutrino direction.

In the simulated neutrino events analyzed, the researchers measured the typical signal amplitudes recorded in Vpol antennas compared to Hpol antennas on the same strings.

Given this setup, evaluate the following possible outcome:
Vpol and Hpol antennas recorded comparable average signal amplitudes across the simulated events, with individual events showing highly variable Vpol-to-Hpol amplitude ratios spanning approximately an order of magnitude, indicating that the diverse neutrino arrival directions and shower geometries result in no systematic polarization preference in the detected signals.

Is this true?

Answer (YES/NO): NO